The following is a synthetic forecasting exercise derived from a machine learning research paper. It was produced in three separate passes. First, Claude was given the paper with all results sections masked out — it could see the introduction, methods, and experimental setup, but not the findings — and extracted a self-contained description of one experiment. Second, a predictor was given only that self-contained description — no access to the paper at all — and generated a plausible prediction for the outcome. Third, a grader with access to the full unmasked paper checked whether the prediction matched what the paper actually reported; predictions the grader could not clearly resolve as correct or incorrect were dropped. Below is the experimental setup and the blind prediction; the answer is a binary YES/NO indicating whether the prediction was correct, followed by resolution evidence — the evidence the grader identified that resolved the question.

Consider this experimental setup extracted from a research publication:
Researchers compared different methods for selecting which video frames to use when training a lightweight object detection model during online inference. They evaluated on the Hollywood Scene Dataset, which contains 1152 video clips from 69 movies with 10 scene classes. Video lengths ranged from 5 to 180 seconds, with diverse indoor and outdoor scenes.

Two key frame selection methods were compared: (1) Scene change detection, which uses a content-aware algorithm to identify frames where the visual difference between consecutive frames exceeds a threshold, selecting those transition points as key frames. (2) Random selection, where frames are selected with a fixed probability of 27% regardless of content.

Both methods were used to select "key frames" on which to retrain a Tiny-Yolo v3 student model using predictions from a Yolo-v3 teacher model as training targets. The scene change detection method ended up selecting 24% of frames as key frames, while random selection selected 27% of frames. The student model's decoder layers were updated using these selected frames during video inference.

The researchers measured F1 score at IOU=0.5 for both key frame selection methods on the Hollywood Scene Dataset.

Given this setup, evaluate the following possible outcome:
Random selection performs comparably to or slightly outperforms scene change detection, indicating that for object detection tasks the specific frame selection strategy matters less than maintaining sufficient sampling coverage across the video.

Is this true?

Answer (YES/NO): NO